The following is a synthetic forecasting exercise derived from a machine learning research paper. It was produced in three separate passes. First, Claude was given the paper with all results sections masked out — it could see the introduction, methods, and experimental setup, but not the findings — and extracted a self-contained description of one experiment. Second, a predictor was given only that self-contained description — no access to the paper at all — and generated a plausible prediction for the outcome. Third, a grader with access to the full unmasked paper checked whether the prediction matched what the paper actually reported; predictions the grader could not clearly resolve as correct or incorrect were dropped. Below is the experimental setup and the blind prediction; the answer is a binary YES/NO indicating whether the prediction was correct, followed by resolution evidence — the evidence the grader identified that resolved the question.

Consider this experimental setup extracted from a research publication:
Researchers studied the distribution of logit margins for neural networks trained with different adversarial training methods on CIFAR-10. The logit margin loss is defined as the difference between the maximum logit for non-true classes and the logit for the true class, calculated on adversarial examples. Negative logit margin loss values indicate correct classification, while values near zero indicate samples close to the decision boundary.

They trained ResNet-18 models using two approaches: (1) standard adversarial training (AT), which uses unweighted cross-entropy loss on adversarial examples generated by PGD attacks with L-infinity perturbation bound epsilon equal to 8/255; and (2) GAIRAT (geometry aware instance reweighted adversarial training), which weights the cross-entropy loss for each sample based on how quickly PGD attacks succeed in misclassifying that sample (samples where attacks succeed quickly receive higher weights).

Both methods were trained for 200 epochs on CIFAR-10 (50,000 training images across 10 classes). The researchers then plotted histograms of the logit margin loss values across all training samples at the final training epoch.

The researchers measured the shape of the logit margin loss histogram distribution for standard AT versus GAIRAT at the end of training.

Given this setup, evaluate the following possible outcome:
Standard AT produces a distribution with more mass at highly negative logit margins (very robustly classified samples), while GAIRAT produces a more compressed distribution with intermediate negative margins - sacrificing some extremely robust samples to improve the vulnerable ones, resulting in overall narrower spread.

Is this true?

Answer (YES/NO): NO